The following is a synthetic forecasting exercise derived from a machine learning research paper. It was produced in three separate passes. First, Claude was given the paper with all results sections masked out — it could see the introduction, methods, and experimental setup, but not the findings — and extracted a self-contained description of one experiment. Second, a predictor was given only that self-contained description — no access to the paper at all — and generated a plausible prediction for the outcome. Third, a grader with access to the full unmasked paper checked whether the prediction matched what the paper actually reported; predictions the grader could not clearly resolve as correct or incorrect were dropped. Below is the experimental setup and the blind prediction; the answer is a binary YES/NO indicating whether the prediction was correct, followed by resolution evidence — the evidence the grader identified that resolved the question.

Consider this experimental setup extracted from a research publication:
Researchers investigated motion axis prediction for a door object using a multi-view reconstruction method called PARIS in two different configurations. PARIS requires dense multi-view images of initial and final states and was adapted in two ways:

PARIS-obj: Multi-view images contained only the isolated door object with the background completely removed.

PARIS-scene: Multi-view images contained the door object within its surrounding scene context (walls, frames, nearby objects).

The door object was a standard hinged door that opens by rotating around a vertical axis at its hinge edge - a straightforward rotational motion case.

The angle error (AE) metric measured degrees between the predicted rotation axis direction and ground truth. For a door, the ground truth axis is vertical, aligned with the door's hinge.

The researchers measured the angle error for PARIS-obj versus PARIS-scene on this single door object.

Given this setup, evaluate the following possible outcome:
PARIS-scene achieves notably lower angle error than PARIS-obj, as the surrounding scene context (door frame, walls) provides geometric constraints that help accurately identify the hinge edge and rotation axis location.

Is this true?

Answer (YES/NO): NO